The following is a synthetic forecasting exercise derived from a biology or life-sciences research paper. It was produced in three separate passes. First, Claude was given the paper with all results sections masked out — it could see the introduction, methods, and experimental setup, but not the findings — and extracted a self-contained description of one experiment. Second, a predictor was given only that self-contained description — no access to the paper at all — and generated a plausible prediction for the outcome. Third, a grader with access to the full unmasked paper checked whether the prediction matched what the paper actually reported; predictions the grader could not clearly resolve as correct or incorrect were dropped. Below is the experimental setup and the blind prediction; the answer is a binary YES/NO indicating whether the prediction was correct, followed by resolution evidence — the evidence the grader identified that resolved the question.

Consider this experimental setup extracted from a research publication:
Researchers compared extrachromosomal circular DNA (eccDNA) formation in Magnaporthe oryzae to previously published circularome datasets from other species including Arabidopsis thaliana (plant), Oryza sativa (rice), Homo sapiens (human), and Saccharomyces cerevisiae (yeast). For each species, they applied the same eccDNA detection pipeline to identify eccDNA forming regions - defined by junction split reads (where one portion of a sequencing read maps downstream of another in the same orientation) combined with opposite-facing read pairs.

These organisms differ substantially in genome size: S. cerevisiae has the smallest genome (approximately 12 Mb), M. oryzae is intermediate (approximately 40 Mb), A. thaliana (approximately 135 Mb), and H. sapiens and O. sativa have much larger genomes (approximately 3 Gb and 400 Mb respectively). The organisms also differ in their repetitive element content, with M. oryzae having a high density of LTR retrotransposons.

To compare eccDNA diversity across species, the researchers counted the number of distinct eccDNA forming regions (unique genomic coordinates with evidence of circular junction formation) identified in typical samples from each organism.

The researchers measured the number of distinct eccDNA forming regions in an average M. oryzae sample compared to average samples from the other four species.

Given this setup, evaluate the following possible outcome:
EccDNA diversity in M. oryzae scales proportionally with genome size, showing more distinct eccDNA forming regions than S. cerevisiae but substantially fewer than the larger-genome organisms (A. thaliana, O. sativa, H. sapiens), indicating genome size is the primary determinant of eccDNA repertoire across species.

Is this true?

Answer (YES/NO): NO